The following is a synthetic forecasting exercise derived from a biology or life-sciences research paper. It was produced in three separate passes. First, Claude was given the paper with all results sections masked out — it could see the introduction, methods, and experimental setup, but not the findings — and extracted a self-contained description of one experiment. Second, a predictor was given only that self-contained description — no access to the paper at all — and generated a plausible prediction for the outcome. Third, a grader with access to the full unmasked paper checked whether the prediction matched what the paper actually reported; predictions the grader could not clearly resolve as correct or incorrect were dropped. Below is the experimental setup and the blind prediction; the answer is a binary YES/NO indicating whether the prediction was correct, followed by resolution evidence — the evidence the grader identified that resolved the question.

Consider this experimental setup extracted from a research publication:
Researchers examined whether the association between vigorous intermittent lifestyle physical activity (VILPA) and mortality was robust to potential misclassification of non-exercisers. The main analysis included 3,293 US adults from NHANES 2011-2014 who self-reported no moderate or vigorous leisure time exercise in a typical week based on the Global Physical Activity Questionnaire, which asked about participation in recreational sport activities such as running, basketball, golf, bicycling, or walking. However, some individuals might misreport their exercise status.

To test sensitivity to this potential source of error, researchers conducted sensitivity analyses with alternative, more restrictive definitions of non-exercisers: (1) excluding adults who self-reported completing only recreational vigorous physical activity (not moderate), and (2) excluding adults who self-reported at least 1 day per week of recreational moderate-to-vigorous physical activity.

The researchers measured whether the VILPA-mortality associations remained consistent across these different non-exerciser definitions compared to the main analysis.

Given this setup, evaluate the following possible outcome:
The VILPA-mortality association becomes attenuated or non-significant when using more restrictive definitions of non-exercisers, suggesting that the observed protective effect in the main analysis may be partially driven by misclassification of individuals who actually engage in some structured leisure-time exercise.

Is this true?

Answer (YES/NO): NO